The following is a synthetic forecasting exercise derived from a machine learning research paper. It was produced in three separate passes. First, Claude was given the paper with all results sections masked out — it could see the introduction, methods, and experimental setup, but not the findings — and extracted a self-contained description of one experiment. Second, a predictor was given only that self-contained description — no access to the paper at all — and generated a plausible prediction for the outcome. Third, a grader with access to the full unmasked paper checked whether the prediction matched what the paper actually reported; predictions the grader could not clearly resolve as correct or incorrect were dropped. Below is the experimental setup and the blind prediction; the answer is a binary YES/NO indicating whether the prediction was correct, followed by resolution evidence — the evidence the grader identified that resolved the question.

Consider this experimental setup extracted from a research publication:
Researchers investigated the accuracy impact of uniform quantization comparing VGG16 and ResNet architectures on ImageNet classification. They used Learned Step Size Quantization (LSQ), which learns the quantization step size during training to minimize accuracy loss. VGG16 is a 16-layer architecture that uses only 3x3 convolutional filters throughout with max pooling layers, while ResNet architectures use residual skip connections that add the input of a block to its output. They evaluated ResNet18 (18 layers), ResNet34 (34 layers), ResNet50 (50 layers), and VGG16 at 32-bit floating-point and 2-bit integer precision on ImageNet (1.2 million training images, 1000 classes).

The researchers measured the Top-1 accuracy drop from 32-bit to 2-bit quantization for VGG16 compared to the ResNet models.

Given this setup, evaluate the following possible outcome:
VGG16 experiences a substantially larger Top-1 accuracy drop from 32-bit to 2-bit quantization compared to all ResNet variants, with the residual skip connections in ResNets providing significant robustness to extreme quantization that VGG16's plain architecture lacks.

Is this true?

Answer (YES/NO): NO